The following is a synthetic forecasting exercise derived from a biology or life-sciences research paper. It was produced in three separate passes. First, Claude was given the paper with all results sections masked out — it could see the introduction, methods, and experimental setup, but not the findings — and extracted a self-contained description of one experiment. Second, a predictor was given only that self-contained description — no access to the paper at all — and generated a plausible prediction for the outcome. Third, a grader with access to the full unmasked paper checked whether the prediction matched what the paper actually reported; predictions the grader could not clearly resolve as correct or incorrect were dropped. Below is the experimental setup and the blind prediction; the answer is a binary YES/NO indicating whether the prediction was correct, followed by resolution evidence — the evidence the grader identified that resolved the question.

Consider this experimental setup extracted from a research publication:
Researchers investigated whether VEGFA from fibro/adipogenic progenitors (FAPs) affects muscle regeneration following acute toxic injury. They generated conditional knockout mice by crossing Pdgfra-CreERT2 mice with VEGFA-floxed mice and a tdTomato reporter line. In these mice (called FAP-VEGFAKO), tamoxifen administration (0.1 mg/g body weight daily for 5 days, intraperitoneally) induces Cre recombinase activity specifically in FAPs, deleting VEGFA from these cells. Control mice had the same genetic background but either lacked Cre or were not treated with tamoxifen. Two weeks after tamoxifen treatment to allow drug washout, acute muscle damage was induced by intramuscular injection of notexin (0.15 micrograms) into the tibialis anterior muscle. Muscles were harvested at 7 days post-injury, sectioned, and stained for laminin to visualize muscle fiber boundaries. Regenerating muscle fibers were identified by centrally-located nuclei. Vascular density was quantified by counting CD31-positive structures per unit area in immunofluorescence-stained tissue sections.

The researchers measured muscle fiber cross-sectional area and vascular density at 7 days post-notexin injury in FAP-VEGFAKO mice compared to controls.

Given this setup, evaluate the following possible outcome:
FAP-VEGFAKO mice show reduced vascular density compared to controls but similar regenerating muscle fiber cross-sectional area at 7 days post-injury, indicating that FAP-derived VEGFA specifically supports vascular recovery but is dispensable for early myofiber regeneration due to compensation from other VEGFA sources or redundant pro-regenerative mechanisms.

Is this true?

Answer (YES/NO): NO